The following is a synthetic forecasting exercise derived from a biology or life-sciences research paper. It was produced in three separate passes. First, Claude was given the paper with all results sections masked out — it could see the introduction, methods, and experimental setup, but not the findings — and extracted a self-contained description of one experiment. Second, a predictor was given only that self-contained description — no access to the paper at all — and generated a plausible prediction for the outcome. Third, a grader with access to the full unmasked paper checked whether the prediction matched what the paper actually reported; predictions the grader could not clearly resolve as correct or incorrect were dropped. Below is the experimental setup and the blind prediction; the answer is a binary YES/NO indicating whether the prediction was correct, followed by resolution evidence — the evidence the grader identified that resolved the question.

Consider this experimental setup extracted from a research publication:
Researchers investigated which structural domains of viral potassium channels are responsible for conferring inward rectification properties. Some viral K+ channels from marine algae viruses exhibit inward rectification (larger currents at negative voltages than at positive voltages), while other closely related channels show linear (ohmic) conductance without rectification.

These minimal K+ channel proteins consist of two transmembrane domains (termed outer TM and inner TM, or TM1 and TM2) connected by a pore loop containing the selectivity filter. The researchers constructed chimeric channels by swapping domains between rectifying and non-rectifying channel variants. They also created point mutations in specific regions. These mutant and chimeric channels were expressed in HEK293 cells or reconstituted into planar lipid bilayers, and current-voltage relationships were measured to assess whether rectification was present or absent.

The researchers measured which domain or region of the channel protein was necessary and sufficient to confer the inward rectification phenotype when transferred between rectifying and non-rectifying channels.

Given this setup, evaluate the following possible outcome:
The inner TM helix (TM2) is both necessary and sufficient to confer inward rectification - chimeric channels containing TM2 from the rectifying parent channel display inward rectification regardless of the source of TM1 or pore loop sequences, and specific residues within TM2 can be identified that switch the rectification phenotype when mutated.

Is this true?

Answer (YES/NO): NO